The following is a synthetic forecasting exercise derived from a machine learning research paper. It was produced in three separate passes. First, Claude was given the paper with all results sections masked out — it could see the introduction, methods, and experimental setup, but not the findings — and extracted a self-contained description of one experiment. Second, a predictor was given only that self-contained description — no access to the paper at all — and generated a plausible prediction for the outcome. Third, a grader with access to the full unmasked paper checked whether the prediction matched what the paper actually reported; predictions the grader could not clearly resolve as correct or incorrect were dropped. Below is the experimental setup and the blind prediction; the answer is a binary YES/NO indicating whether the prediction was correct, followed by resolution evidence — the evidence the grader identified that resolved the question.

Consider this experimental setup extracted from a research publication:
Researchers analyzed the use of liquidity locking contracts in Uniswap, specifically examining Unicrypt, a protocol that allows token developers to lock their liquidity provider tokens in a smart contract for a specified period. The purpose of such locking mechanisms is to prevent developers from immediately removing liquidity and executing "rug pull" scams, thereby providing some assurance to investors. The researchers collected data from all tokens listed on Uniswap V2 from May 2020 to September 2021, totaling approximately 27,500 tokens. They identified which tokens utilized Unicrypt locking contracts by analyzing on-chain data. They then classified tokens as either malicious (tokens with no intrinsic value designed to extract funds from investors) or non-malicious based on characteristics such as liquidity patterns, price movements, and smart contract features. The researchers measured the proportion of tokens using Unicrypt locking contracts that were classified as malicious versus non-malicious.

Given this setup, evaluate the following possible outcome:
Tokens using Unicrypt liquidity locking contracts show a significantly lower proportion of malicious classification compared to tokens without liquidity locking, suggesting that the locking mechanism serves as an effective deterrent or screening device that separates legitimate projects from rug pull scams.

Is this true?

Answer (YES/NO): NO